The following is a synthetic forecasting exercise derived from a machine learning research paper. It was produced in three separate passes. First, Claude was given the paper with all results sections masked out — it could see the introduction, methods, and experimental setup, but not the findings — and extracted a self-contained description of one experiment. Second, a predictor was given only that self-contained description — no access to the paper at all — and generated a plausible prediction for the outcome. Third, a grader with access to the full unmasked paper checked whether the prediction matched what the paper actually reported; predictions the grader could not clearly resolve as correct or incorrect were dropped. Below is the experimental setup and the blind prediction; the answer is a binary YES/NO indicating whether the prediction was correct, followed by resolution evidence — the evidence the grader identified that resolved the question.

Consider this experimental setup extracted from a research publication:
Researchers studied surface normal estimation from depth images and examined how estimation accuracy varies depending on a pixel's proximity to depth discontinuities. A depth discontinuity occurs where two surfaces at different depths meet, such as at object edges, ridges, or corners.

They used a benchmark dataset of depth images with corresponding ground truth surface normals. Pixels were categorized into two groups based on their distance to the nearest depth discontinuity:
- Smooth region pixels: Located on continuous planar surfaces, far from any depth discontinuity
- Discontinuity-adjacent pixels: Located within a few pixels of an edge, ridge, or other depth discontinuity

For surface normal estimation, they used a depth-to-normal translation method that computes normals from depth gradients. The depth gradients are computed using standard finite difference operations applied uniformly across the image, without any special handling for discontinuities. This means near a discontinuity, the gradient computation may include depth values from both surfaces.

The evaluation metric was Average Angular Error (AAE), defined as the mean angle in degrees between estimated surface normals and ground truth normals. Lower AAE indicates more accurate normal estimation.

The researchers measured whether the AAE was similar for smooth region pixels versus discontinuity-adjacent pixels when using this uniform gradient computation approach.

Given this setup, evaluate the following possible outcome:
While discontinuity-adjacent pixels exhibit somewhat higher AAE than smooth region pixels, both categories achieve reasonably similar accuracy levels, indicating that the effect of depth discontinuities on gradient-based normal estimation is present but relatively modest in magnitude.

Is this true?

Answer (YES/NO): NO